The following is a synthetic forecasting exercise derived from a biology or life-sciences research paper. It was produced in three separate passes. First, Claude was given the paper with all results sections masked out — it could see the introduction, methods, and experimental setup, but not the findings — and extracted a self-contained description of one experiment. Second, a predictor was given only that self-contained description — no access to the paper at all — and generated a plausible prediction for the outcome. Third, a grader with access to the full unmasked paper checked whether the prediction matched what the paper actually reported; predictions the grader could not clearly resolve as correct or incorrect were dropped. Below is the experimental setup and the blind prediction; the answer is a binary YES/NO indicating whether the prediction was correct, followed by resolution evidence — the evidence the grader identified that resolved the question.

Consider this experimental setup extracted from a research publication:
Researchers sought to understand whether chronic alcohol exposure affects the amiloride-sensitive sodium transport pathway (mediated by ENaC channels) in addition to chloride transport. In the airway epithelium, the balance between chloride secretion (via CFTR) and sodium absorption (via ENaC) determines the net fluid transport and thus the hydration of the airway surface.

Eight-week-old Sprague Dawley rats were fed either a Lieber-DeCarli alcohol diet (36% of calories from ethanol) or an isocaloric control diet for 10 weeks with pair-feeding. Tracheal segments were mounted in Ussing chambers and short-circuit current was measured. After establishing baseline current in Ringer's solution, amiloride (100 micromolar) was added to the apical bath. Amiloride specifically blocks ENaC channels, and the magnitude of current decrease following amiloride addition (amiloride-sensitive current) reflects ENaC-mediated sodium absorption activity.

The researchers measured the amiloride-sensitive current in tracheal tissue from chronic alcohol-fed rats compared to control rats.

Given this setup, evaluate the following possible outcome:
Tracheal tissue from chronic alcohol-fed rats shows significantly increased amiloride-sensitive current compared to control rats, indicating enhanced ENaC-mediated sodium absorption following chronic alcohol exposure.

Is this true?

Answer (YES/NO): NO